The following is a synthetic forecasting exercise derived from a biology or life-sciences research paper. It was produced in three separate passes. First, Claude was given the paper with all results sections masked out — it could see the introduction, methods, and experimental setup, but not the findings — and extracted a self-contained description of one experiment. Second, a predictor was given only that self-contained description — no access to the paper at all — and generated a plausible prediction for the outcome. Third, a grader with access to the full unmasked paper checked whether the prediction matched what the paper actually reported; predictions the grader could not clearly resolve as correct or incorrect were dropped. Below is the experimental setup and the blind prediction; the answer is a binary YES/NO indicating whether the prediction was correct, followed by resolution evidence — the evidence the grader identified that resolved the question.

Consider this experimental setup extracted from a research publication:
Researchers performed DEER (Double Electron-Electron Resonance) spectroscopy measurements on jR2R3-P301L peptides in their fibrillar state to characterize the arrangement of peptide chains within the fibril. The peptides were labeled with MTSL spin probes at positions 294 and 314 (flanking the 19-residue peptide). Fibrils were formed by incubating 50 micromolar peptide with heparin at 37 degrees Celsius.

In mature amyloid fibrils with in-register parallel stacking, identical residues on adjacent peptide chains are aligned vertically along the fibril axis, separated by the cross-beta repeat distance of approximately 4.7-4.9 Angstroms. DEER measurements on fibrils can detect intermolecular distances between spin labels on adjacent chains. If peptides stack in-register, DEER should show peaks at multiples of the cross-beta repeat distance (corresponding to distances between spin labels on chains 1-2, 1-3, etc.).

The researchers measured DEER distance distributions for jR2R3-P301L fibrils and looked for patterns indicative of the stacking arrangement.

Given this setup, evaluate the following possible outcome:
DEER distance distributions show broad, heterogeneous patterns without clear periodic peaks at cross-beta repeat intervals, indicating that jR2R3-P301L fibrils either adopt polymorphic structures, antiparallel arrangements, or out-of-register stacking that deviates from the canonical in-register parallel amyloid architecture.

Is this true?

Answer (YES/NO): NO